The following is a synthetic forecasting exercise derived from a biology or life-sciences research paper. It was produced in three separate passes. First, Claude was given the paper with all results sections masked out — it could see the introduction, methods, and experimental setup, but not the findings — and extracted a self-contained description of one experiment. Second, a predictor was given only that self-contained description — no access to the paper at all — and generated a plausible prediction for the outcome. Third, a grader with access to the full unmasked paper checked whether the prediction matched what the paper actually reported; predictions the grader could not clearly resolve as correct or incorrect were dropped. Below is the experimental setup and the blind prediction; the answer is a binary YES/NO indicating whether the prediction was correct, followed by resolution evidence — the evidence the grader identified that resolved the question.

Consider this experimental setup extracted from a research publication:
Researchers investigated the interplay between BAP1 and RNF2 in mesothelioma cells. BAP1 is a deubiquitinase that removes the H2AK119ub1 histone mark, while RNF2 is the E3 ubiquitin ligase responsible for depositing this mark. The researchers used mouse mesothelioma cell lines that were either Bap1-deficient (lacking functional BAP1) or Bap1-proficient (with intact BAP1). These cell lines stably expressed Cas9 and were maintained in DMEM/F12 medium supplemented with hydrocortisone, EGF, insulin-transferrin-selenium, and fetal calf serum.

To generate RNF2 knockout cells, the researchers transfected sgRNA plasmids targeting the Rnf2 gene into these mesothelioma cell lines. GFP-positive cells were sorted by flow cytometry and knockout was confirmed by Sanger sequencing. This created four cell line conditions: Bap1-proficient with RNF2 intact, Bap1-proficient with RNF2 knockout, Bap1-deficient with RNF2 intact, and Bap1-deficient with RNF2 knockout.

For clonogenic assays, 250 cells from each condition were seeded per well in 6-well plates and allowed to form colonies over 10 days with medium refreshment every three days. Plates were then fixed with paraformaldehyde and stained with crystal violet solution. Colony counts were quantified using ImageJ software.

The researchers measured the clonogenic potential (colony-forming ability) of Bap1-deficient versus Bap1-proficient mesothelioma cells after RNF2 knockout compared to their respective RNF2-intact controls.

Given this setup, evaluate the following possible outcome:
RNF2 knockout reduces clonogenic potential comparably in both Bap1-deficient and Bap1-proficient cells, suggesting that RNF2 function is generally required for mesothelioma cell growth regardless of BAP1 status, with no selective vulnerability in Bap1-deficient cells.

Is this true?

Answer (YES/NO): NO